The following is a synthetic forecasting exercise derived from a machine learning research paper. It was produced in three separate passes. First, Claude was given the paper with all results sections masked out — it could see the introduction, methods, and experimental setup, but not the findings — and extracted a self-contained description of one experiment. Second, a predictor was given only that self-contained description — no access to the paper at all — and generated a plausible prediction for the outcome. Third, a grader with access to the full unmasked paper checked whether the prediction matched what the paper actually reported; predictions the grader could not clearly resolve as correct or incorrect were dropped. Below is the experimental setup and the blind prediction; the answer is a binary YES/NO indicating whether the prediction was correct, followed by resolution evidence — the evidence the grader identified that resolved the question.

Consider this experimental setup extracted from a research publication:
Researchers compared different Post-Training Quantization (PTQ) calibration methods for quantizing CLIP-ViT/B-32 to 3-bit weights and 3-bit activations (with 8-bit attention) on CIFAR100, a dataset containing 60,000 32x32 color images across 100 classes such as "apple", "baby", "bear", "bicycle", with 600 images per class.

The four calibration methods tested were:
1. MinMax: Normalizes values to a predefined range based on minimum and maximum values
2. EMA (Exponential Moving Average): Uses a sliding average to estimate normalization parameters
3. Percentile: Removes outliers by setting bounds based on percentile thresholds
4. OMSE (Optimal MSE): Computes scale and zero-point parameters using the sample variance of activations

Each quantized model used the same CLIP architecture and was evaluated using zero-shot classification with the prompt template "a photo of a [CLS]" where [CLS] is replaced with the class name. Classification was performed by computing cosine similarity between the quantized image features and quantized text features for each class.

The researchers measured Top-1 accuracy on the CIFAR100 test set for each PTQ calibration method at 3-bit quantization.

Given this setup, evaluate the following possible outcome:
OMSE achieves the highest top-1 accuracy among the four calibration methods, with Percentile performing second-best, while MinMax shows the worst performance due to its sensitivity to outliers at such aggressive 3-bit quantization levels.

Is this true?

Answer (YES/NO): NO